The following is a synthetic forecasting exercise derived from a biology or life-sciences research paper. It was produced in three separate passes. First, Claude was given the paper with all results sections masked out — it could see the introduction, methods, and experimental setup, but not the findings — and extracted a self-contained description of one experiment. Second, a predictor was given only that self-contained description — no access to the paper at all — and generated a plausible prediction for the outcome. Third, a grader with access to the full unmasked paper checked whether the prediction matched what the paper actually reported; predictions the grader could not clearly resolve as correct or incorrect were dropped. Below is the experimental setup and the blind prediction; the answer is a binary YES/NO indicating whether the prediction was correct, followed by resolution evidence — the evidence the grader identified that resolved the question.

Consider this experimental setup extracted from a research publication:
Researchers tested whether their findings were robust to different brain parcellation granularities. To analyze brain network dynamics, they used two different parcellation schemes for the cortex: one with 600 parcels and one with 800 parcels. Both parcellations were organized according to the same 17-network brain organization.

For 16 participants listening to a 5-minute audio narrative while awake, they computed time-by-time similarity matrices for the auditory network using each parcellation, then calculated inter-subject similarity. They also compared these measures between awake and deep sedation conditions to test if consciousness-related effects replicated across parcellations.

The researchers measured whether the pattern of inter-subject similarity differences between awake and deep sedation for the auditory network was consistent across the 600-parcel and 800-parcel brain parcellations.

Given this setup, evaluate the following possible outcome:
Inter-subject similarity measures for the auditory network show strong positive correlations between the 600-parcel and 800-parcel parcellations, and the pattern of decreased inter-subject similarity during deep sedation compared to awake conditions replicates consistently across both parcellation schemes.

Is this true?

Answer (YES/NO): YES